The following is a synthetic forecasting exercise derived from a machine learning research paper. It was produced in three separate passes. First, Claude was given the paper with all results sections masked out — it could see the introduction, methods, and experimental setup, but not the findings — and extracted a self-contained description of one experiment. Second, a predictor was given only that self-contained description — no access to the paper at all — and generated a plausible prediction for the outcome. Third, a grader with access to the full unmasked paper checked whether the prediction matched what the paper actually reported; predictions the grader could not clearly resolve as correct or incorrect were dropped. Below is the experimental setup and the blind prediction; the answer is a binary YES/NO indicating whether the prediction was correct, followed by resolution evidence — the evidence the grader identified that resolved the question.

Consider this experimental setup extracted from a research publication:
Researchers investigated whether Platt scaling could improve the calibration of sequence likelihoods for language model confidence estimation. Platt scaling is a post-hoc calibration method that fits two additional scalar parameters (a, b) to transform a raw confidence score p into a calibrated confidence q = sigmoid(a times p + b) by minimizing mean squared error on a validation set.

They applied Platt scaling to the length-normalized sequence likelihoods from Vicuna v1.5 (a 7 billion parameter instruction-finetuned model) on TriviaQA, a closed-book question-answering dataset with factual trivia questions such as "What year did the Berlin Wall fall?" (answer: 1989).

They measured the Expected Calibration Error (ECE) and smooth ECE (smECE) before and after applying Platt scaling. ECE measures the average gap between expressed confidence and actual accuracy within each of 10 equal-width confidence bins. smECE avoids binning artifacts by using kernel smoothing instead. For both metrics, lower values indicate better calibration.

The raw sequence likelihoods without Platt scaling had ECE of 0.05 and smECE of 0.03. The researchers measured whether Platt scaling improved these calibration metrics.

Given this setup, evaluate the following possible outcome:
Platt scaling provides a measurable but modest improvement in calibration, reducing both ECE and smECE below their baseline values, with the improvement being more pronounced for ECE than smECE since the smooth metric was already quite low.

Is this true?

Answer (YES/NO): NO